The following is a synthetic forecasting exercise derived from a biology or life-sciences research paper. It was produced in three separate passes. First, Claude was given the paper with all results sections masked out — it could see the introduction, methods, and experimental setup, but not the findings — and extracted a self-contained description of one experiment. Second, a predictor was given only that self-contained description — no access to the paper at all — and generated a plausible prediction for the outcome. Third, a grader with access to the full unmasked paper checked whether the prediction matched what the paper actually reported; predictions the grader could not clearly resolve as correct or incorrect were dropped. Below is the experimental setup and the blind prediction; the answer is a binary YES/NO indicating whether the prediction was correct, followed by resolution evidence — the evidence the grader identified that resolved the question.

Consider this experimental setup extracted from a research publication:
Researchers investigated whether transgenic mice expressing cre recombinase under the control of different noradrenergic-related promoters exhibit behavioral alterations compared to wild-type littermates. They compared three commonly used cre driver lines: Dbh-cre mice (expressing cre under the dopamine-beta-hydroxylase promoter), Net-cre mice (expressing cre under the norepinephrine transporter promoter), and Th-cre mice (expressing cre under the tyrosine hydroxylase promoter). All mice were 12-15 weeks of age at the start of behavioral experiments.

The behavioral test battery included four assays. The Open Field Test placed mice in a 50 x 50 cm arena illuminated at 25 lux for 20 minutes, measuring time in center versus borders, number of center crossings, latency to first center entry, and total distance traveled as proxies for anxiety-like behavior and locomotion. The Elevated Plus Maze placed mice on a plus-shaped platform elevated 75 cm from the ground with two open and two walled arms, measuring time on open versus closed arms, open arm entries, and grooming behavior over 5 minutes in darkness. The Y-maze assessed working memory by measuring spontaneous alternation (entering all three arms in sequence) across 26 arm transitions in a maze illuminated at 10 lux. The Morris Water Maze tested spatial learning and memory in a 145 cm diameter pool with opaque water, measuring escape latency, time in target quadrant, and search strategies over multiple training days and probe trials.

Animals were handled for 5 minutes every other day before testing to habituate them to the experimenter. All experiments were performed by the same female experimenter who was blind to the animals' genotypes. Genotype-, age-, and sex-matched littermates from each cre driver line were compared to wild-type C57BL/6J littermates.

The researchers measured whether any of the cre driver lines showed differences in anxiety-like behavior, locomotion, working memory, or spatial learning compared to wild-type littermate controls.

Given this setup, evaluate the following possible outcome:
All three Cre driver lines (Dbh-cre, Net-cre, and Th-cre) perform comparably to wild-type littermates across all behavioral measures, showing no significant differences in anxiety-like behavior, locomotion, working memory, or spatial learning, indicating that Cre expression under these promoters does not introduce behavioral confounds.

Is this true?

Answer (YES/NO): YES